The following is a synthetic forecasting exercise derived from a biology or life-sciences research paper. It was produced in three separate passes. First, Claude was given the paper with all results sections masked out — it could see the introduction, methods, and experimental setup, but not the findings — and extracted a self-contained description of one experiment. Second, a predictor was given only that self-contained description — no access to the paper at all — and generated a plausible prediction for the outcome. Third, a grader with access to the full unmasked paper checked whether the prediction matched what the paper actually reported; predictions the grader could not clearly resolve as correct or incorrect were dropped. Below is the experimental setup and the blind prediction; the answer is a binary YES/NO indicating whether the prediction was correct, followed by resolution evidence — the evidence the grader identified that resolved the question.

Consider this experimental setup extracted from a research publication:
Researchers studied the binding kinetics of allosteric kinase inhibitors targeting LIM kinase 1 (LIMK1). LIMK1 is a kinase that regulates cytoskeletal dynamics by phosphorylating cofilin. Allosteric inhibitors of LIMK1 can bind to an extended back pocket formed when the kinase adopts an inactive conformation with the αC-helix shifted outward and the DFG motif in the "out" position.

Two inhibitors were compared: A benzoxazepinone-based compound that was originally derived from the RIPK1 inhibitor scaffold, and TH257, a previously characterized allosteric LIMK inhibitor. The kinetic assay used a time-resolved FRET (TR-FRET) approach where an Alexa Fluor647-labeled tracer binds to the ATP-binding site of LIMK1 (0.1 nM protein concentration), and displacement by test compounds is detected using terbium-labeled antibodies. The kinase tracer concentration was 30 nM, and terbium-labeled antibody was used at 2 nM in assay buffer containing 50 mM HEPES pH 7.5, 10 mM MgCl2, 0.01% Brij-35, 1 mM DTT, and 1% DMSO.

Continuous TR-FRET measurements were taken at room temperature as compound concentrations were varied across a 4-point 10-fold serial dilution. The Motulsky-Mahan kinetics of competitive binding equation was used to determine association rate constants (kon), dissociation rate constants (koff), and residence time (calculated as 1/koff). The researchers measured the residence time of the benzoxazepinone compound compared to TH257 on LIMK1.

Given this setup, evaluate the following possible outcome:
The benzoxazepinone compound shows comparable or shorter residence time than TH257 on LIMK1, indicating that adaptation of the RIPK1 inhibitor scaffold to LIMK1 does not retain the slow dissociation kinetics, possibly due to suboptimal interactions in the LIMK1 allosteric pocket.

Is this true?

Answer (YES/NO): NO